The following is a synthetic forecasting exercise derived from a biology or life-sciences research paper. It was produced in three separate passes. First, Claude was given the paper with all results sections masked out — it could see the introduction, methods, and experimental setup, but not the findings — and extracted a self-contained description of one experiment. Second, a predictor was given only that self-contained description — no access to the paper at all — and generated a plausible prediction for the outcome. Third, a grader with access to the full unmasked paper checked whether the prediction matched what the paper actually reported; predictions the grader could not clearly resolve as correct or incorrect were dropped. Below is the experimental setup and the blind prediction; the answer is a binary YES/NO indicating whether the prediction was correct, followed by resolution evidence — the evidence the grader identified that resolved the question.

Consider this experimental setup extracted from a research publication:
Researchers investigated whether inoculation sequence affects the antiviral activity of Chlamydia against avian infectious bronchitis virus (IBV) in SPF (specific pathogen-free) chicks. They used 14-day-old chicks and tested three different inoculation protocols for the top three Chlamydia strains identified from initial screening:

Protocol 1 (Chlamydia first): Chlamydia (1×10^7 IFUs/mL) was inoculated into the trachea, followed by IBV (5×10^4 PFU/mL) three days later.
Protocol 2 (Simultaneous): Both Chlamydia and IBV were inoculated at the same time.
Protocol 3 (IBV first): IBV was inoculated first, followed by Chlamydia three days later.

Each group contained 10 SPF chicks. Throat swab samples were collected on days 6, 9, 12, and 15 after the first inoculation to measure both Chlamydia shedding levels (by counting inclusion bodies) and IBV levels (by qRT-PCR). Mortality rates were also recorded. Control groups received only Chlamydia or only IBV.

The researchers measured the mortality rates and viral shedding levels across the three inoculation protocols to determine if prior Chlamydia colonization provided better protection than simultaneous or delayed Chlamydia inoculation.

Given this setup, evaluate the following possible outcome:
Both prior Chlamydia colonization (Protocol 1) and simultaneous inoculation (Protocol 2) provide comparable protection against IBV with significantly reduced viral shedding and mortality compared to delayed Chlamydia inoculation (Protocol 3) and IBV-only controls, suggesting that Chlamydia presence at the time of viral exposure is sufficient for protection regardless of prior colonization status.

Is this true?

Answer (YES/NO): NO